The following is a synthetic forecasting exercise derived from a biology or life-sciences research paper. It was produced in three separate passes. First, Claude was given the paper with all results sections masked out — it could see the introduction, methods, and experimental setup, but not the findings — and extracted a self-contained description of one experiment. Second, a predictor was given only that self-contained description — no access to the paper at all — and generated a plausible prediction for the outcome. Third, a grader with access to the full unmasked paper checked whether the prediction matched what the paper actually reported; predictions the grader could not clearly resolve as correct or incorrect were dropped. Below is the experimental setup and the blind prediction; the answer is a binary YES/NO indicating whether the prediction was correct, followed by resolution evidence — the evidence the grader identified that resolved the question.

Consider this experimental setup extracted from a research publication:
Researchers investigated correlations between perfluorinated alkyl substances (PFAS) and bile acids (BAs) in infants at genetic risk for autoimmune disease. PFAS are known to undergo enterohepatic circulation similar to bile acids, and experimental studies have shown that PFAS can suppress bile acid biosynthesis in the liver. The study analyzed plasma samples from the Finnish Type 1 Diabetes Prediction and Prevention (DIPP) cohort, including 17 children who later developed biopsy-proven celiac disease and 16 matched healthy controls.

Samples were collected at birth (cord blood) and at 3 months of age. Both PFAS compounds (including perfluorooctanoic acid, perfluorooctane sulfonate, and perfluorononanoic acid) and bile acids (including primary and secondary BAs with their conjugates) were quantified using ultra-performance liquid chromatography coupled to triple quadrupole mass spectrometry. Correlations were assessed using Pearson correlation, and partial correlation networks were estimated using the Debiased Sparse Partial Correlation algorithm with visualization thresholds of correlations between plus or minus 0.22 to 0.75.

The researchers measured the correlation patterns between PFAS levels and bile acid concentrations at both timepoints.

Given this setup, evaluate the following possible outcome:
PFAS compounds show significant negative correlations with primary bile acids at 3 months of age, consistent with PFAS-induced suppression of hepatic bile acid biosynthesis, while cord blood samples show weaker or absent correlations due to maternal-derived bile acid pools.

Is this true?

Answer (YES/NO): NO